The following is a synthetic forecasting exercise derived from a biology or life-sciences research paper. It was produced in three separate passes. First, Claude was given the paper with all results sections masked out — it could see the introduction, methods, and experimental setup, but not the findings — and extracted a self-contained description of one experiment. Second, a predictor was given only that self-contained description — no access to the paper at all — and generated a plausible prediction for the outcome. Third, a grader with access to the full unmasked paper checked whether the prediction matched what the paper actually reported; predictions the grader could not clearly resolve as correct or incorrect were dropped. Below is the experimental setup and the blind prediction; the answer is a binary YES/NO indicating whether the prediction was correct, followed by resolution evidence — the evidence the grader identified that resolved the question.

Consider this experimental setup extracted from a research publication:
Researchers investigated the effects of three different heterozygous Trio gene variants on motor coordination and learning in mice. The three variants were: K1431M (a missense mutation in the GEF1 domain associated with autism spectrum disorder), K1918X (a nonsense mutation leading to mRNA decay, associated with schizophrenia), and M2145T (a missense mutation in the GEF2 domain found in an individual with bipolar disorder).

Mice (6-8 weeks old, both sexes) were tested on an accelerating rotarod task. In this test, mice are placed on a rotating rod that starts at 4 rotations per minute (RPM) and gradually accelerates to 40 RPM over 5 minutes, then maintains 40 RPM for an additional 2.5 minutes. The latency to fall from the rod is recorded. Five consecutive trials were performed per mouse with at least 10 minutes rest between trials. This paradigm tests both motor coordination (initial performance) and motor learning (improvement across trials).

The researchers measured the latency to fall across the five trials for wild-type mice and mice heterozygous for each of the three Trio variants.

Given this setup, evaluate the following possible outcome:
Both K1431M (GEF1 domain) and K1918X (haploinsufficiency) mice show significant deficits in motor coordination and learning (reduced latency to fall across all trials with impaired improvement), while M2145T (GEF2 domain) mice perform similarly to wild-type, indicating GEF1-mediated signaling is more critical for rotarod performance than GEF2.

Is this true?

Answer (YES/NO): YES